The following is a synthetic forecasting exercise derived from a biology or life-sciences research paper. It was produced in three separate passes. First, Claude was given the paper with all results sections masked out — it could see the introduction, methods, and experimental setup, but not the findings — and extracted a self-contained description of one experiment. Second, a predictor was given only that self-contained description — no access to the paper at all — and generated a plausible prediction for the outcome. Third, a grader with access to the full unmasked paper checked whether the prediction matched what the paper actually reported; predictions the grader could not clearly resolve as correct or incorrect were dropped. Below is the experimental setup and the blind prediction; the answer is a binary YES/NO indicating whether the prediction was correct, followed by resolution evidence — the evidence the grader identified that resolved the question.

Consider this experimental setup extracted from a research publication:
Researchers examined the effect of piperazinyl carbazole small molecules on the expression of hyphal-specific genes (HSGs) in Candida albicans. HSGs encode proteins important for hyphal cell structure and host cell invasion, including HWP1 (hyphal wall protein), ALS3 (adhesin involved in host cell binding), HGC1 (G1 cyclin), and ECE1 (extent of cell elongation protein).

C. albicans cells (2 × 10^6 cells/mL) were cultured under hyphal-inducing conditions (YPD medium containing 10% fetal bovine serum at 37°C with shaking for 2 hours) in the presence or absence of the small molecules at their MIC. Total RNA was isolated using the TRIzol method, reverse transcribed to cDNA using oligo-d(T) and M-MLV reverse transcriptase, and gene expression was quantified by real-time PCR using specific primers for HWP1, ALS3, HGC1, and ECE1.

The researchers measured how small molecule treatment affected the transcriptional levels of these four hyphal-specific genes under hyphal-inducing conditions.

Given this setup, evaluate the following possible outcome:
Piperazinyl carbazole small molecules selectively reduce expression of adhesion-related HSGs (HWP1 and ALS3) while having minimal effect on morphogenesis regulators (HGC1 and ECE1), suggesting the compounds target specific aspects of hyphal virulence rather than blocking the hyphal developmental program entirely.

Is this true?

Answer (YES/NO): NO